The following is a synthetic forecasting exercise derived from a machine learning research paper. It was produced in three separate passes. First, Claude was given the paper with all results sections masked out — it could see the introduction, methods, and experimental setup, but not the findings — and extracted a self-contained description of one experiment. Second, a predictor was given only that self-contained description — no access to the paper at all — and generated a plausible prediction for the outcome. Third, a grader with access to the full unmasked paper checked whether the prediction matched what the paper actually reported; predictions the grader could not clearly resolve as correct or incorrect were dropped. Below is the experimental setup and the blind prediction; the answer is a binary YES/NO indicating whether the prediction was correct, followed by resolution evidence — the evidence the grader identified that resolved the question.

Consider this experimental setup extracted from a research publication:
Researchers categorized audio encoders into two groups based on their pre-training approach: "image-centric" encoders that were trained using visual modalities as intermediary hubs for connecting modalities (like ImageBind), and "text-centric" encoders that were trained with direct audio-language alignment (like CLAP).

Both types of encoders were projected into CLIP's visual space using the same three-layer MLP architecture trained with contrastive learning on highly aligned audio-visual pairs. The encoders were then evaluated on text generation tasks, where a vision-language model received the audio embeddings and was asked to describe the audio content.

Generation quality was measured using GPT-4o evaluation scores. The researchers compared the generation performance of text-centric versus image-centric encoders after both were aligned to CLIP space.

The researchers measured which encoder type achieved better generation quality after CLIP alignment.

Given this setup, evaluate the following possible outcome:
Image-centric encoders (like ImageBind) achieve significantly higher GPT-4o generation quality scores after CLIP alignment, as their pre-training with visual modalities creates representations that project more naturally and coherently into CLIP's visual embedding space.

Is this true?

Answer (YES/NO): NO